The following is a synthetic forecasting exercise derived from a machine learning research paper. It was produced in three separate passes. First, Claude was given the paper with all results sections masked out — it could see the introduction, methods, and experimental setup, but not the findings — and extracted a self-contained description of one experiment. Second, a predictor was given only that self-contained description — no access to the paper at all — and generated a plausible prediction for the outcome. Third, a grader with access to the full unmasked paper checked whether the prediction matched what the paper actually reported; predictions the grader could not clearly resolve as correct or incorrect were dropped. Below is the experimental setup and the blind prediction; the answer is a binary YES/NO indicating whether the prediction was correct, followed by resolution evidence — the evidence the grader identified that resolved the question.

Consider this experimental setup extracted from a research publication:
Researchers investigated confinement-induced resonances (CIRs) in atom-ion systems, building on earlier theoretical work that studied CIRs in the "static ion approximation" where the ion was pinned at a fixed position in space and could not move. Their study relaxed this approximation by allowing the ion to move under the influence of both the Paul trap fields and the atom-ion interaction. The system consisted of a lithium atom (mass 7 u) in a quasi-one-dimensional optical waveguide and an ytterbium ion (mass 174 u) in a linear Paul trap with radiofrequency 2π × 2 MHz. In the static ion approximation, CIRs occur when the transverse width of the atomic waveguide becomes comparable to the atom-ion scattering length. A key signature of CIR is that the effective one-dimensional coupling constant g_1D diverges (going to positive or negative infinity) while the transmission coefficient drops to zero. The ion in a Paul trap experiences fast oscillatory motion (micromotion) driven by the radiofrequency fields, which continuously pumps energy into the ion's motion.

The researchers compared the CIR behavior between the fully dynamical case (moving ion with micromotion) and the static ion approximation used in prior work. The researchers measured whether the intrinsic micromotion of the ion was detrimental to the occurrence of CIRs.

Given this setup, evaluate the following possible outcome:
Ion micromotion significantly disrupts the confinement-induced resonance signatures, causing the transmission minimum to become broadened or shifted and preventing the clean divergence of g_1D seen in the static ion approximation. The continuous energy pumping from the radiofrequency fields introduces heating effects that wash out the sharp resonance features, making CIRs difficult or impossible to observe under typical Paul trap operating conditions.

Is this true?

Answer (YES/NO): NO